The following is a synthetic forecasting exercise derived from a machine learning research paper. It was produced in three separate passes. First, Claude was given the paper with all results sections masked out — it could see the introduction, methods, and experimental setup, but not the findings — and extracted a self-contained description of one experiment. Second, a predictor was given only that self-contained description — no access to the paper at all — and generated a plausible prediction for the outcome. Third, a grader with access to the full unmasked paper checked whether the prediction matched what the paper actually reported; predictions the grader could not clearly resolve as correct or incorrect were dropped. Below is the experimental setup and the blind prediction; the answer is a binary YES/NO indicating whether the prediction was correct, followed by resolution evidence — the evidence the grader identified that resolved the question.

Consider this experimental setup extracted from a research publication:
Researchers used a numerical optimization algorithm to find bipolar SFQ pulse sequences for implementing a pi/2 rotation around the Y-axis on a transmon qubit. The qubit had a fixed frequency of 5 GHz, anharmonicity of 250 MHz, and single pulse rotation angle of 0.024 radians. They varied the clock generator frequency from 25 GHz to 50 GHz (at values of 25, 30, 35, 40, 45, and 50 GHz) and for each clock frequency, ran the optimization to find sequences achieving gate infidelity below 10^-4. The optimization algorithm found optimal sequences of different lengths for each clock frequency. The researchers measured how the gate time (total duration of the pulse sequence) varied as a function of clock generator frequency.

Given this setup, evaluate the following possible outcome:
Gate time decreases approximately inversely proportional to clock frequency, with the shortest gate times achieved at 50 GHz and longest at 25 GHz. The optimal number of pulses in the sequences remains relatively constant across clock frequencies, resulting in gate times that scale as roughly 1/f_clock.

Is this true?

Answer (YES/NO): NO